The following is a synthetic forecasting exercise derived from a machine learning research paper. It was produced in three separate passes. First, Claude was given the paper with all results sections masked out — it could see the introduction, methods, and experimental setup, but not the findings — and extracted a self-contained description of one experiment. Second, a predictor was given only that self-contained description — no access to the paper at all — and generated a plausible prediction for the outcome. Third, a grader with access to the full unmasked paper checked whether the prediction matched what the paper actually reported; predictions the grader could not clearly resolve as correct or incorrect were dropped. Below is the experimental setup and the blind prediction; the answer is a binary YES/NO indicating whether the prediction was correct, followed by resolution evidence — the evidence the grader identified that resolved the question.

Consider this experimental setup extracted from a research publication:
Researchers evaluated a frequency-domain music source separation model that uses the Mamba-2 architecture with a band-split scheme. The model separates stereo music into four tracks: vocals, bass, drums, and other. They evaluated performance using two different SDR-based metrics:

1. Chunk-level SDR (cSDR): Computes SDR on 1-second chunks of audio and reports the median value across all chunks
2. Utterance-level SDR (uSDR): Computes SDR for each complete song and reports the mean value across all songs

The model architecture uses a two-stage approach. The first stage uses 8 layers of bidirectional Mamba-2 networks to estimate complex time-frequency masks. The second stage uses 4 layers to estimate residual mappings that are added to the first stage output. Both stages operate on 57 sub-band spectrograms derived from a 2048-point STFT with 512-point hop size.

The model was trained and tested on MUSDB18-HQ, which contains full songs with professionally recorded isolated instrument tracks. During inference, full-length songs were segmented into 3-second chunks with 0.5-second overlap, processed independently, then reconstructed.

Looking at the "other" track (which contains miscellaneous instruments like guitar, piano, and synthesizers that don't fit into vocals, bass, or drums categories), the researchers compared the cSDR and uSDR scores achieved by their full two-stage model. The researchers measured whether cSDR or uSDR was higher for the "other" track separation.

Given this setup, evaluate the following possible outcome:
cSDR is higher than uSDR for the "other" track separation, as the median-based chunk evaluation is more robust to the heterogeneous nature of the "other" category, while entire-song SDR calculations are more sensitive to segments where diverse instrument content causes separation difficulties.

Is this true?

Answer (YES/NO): YES